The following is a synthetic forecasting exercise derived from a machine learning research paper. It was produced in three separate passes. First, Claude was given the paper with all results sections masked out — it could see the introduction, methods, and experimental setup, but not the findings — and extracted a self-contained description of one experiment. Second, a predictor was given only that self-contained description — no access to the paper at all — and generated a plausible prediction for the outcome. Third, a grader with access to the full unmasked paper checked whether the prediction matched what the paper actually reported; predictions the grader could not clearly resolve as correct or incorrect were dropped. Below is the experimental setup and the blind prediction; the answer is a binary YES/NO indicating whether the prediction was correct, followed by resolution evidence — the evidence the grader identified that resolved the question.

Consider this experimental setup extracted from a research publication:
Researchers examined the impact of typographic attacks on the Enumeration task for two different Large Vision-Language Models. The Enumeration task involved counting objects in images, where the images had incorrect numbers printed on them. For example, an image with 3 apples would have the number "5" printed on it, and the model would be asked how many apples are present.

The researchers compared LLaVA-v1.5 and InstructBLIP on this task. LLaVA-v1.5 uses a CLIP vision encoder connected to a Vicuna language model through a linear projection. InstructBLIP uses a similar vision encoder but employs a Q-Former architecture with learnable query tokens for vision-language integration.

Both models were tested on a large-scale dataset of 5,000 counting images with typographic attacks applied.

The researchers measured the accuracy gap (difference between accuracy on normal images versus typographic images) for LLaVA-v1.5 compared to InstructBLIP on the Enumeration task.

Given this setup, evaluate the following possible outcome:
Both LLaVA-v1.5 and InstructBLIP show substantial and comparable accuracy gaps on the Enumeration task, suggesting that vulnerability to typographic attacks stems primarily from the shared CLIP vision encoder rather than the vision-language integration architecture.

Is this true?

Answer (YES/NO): NO